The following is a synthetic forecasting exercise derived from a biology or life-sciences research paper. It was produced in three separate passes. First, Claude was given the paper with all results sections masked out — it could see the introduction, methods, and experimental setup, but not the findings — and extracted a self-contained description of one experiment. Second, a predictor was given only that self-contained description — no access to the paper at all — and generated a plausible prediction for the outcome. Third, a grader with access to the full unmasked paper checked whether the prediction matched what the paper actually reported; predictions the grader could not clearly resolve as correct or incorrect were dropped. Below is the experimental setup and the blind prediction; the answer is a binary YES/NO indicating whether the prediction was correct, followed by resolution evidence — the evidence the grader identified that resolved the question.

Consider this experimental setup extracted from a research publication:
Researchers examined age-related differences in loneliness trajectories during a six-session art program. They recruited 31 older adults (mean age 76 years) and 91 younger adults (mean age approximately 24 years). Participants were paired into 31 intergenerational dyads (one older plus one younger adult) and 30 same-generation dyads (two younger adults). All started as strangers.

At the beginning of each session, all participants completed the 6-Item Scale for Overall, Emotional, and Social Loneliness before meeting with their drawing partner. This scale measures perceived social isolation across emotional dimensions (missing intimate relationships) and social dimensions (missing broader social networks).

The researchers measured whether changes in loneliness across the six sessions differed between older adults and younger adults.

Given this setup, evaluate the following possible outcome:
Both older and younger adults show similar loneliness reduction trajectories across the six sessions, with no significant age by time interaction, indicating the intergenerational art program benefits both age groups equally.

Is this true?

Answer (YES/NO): YES